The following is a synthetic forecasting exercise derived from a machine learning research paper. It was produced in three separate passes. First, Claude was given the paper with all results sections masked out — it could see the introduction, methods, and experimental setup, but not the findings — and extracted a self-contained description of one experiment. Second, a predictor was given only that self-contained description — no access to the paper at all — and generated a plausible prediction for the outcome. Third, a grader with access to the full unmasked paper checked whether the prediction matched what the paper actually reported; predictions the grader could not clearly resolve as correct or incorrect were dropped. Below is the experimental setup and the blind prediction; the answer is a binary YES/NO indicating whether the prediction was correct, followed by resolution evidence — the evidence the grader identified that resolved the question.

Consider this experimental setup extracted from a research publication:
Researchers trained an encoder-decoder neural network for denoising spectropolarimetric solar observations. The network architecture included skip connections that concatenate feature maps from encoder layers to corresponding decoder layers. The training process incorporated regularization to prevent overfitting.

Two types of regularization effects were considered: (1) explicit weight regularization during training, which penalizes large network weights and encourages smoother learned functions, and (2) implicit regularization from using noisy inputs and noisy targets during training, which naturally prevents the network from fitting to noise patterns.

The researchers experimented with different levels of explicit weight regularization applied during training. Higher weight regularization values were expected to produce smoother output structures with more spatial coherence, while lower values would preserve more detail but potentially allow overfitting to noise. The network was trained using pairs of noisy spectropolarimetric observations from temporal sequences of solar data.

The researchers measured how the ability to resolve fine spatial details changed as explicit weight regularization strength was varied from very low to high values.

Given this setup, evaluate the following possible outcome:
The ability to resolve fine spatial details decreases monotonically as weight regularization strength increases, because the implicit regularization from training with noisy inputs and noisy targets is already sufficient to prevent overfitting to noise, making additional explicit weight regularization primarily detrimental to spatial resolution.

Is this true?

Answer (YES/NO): YES